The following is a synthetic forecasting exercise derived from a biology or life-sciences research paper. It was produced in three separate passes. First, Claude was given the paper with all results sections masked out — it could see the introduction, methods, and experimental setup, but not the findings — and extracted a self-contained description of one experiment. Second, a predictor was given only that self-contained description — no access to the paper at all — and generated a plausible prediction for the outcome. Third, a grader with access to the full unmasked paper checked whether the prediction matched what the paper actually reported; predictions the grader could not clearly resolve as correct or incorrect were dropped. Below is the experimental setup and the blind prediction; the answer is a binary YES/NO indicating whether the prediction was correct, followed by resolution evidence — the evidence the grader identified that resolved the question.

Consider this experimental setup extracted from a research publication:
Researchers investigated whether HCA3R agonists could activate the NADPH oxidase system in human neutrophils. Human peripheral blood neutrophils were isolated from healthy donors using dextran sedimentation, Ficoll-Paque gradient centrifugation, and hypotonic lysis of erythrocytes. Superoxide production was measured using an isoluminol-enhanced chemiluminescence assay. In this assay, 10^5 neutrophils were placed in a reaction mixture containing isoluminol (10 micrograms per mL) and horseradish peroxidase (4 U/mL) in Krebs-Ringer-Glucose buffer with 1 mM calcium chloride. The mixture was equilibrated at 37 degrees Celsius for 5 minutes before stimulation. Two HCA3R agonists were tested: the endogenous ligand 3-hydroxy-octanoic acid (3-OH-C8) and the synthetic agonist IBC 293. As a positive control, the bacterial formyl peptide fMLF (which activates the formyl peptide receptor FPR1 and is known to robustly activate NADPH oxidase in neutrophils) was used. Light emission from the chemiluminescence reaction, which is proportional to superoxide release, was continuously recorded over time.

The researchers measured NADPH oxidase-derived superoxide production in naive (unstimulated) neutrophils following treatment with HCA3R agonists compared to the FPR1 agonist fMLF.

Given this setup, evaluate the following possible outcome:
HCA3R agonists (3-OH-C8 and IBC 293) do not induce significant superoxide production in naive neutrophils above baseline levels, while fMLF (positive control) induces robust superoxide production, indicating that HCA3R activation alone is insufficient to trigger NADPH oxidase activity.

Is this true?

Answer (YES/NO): YES